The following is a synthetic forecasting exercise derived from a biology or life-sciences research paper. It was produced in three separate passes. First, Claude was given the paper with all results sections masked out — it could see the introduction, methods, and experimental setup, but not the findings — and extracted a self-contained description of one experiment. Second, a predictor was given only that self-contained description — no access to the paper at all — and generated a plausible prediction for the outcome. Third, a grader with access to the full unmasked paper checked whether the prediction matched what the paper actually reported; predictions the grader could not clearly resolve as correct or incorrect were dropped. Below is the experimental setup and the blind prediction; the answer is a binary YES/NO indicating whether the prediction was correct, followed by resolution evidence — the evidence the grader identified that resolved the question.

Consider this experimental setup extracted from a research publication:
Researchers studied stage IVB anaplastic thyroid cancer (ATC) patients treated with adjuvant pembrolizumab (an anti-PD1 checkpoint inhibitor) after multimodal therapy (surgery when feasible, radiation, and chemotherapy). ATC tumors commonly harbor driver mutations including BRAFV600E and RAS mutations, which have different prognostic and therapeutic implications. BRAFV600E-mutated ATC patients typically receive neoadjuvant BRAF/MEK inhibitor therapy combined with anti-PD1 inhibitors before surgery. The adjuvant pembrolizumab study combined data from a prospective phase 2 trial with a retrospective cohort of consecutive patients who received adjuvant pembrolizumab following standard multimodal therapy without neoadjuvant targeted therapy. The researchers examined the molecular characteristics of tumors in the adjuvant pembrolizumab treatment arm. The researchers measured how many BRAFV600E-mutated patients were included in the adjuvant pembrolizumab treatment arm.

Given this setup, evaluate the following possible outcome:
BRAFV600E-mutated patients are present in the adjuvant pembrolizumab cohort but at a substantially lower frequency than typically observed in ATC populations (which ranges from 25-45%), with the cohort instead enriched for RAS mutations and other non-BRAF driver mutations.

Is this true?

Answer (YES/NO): NO